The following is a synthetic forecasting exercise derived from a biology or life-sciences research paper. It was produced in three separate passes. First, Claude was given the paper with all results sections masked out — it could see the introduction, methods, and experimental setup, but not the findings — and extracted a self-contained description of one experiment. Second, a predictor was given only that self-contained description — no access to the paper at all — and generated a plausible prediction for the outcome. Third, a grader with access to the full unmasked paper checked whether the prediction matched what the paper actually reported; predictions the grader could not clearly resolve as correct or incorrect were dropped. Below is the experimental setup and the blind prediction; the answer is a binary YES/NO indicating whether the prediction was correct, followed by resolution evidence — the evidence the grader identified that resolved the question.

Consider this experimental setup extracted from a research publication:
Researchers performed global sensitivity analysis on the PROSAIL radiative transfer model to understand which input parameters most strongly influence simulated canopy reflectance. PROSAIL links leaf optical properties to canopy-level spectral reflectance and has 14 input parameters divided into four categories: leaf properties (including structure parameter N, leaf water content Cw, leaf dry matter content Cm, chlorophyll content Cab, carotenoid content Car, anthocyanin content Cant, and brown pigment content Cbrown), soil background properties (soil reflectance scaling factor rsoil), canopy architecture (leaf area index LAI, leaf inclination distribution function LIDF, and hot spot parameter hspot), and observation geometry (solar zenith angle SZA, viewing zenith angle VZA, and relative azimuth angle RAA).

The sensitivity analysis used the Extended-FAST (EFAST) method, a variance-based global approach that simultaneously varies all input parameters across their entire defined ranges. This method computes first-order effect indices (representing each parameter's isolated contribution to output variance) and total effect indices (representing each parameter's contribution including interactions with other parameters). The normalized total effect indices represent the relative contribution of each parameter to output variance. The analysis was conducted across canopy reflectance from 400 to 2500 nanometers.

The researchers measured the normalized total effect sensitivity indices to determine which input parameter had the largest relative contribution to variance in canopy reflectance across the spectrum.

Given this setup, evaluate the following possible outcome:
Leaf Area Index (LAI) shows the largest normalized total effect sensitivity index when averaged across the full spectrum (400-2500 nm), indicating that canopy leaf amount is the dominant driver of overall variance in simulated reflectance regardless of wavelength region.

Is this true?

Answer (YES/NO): NO